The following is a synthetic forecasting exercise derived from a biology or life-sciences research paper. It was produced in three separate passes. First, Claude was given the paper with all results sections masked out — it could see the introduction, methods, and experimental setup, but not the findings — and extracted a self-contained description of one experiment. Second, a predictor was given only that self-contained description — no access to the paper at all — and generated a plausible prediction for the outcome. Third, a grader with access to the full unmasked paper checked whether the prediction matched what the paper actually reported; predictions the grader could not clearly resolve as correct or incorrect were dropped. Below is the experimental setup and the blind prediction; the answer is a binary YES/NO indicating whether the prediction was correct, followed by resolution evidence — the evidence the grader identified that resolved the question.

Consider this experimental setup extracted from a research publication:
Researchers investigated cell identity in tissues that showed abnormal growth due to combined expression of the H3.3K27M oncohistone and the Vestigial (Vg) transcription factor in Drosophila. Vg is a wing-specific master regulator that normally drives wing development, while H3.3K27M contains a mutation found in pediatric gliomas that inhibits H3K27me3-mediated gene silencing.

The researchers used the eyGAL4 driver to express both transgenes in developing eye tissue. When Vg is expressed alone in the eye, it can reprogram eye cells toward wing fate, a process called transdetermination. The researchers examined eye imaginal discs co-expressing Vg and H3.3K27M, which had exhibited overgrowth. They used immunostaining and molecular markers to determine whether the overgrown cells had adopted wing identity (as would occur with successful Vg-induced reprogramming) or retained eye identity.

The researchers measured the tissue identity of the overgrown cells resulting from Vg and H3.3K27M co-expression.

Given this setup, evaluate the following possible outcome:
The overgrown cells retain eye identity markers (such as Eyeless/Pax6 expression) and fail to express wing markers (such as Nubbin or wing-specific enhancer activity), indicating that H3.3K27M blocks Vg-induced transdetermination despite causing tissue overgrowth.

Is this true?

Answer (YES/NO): YES